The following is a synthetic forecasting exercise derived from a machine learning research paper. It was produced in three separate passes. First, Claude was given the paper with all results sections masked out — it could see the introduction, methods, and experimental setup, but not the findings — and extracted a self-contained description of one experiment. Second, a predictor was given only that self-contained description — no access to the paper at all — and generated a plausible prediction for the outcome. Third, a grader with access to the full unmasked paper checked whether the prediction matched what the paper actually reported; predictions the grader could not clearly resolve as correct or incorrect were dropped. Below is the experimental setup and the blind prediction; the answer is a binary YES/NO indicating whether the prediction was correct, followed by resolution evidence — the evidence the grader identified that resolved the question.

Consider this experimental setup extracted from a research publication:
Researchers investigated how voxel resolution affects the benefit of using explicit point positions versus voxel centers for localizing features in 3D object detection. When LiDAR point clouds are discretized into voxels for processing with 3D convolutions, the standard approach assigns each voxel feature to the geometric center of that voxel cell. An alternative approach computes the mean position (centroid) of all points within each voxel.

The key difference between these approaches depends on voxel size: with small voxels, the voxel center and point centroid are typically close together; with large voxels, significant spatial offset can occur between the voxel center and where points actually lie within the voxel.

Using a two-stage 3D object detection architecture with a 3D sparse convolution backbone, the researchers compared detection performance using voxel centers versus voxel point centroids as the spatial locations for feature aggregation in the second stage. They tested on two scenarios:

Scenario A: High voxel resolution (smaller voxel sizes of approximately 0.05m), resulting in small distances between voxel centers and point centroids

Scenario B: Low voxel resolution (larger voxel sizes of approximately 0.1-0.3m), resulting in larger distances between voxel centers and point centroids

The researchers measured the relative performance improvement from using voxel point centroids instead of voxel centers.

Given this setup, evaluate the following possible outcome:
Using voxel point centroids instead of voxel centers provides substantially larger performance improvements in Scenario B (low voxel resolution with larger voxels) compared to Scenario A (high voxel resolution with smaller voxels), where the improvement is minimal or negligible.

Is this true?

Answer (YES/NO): YES